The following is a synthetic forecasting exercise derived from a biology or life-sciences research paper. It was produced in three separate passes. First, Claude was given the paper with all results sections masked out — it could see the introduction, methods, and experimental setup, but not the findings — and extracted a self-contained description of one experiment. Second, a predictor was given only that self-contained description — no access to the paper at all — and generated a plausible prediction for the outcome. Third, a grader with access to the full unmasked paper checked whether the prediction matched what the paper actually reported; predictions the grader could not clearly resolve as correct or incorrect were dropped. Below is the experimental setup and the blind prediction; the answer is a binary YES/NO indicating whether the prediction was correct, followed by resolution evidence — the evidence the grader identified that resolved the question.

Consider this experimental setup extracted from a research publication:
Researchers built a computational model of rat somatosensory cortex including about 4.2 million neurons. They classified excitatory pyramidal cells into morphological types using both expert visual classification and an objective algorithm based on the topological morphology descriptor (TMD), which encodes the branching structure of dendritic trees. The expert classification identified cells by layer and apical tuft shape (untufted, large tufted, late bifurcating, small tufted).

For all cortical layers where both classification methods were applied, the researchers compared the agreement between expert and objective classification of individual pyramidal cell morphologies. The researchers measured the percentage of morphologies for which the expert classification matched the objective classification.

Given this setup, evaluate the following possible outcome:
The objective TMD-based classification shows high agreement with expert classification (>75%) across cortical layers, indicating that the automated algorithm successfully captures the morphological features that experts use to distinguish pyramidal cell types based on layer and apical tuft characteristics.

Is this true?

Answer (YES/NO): YES